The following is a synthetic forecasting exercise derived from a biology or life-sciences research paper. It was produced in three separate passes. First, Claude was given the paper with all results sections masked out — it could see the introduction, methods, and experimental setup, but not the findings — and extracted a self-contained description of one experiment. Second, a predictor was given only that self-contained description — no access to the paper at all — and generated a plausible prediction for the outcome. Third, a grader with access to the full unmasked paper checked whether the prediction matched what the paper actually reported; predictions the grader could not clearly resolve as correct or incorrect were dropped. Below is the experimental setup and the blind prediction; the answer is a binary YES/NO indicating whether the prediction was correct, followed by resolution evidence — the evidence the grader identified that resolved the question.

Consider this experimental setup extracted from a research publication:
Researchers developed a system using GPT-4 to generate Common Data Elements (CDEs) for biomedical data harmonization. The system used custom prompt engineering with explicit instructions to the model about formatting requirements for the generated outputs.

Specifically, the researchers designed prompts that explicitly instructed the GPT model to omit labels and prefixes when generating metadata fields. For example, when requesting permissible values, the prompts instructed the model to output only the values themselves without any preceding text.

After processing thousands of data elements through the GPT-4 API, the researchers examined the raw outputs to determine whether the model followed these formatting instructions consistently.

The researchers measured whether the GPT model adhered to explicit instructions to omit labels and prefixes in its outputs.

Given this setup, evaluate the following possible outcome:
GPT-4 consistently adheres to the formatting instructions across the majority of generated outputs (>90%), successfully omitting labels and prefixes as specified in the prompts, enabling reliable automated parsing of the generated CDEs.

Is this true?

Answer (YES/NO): NO